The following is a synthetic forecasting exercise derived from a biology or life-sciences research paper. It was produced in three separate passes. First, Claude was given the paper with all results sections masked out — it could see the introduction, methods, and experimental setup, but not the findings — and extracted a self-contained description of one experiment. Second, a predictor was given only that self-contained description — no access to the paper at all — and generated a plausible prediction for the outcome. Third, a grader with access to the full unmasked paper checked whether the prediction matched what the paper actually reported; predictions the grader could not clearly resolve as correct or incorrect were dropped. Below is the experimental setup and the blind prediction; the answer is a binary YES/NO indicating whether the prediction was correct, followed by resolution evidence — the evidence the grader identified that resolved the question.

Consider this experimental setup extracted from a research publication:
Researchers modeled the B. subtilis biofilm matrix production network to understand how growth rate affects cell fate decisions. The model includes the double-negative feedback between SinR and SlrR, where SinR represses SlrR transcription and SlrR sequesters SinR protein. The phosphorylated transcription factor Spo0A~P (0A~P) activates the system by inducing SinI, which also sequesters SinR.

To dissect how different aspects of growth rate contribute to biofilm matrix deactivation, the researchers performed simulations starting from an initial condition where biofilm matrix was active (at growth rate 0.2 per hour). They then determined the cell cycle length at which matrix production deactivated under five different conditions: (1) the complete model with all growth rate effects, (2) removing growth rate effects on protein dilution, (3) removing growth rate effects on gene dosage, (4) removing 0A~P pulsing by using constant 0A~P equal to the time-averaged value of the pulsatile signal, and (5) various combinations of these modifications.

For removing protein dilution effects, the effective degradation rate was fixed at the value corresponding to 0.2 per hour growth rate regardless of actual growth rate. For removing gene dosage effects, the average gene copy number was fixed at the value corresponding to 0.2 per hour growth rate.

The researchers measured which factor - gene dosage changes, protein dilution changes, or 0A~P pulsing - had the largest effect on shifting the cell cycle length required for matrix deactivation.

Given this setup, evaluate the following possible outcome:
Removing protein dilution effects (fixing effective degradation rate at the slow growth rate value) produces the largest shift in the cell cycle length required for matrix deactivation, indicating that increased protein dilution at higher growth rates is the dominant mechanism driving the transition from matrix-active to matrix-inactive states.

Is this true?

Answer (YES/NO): NO